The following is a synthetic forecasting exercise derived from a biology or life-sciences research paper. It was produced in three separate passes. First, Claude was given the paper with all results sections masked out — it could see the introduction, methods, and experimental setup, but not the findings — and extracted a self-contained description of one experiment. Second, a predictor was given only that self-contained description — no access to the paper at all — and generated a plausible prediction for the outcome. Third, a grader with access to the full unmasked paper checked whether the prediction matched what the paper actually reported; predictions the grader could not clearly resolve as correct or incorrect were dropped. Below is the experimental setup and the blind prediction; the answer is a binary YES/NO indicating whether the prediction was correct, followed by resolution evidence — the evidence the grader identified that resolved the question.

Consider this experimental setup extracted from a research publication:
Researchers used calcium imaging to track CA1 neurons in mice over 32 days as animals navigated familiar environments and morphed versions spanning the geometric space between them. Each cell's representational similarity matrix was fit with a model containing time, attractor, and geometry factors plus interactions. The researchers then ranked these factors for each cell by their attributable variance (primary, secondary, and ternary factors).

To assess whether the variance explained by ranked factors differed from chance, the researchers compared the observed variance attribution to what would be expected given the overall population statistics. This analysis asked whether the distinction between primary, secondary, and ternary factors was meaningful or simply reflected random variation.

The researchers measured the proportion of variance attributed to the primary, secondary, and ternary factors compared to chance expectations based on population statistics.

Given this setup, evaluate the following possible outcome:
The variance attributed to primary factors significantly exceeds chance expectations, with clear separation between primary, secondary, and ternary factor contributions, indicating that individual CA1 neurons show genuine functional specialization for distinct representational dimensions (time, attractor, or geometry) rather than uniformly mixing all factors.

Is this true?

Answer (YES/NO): YES